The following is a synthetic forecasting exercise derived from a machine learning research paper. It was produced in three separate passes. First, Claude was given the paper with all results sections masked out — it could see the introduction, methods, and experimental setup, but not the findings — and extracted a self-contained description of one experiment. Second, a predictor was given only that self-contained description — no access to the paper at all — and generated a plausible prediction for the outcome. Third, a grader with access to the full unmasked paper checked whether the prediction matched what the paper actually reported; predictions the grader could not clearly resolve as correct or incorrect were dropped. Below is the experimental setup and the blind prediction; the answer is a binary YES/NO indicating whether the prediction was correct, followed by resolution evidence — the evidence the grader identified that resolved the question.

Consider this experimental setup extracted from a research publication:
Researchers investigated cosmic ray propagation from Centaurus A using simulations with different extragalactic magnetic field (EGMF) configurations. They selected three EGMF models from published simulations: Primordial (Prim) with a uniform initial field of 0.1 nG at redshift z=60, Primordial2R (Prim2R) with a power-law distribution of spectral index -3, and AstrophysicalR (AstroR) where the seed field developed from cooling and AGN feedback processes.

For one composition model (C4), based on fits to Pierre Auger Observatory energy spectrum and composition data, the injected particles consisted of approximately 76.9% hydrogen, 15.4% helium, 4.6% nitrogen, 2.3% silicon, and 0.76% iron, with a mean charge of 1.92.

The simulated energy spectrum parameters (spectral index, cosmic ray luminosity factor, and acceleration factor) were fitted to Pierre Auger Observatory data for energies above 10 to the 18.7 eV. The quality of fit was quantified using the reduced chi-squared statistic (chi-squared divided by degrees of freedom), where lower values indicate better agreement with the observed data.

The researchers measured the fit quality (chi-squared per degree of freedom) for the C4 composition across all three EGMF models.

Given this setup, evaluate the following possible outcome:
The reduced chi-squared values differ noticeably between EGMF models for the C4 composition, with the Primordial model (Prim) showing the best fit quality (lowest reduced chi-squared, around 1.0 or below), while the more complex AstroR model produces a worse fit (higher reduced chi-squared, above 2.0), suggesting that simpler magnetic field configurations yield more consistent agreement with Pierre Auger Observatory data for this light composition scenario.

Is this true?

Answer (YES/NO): NO